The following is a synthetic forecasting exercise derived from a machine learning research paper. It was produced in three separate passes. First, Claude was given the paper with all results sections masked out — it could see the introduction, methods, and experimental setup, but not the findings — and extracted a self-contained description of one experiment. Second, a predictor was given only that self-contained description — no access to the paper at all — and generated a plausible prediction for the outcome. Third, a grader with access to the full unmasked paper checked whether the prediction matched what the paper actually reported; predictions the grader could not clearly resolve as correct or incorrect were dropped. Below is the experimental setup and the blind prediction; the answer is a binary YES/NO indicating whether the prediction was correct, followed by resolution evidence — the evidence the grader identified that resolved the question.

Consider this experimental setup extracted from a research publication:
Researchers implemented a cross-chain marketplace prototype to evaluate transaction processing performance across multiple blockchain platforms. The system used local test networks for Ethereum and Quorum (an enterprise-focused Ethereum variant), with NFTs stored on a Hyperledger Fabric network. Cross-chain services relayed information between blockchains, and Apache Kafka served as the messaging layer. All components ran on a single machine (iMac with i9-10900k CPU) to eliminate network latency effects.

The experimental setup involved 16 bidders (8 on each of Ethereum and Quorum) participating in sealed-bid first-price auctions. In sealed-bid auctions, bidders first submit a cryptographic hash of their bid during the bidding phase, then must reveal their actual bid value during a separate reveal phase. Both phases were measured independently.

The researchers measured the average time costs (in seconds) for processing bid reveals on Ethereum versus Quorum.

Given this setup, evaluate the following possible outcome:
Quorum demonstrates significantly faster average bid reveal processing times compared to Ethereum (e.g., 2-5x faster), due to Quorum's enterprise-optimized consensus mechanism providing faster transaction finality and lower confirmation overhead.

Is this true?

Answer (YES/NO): YES